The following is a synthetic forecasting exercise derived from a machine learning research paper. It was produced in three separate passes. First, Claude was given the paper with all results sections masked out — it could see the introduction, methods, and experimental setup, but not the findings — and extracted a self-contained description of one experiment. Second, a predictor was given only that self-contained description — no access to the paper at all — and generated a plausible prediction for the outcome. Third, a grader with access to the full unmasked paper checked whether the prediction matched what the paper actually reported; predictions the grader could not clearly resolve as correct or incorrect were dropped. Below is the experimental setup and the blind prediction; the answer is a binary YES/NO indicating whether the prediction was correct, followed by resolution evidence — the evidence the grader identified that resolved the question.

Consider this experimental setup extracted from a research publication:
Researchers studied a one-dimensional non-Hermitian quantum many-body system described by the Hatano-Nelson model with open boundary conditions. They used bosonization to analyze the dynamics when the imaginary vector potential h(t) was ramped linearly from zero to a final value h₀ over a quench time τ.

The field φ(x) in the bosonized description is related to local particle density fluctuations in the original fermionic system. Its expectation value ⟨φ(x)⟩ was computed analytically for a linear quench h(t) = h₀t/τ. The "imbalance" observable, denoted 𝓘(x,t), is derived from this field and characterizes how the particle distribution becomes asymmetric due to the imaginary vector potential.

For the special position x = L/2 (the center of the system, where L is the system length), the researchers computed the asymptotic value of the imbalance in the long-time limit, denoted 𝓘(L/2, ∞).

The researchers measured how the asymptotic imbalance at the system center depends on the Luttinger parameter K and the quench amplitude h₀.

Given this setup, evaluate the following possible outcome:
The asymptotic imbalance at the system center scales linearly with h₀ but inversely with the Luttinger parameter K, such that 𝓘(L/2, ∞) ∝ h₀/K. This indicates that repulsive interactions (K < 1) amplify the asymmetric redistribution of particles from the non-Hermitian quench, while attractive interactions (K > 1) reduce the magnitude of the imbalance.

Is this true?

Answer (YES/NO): NO